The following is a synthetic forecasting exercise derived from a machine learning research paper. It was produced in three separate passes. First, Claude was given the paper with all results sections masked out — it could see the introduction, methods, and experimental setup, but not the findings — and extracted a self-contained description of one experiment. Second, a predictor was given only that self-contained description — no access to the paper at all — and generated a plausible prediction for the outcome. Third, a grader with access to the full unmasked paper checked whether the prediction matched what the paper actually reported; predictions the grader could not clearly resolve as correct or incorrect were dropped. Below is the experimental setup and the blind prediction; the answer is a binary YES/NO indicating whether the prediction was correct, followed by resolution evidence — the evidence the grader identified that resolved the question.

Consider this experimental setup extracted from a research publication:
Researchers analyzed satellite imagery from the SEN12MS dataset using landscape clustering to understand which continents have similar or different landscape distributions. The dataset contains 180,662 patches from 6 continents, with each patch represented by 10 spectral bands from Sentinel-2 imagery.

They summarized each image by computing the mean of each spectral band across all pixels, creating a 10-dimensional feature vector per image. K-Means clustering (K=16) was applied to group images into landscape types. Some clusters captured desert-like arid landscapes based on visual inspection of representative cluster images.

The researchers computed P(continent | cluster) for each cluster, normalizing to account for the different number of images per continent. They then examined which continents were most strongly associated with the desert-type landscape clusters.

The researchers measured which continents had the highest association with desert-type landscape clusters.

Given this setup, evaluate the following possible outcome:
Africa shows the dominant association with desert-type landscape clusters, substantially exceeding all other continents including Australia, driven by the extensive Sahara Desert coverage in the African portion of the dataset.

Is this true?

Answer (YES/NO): NO